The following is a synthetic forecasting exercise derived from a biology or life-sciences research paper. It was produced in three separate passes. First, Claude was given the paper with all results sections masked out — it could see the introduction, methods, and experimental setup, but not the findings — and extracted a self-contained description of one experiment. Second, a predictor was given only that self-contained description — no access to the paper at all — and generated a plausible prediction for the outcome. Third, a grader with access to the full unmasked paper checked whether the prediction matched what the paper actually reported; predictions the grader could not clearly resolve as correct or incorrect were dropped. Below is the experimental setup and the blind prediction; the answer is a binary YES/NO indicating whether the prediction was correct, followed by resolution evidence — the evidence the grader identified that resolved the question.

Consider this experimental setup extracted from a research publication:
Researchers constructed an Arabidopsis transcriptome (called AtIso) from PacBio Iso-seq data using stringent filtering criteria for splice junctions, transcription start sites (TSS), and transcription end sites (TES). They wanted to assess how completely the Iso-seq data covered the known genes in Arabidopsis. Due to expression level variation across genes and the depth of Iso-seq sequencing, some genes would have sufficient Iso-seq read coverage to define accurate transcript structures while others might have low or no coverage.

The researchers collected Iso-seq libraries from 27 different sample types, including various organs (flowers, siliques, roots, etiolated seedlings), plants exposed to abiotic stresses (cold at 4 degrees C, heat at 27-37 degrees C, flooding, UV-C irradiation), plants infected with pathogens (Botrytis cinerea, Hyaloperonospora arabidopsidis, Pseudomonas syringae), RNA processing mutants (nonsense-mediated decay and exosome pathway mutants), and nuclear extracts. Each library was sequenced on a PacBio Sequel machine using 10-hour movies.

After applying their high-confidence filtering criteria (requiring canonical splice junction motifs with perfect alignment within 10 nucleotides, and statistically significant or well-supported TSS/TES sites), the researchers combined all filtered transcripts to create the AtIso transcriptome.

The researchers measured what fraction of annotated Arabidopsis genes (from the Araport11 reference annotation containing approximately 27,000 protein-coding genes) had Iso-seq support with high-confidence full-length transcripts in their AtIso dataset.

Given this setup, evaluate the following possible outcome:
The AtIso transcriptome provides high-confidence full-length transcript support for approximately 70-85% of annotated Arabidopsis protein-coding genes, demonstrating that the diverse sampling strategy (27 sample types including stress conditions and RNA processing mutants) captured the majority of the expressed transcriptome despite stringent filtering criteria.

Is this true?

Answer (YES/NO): NO